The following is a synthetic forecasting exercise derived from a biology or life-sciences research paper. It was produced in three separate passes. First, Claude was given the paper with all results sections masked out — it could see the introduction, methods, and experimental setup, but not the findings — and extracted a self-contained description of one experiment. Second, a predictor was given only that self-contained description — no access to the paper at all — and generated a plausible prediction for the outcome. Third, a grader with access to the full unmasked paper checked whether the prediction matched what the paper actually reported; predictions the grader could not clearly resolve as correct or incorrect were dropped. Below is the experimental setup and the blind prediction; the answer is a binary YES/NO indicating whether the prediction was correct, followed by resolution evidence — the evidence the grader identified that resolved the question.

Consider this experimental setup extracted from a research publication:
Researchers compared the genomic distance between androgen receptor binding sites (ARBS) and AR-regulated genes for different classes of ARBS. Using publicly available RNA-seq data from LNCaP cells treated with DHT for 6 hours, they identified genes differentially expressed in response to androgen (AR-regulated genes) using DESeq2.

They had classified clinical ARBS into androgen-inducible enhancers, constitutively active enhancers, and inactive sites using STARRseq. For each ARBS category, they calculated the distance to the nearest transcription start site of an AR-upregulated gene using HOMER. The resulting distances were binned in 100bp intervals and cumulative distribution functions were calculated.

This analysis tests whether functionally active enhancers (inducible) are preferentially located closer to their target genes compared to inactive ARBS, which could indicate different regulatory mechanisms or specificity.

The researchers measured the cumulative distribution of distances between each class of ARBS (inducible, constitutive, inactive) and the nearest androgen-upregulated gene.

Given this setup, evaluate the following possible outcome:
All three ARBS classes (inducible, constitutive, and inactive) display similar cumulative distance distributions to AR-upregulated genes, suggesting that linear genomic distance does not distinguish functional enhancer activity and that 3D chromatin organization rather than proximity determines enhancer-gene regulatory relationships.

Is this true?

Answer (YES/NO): NO